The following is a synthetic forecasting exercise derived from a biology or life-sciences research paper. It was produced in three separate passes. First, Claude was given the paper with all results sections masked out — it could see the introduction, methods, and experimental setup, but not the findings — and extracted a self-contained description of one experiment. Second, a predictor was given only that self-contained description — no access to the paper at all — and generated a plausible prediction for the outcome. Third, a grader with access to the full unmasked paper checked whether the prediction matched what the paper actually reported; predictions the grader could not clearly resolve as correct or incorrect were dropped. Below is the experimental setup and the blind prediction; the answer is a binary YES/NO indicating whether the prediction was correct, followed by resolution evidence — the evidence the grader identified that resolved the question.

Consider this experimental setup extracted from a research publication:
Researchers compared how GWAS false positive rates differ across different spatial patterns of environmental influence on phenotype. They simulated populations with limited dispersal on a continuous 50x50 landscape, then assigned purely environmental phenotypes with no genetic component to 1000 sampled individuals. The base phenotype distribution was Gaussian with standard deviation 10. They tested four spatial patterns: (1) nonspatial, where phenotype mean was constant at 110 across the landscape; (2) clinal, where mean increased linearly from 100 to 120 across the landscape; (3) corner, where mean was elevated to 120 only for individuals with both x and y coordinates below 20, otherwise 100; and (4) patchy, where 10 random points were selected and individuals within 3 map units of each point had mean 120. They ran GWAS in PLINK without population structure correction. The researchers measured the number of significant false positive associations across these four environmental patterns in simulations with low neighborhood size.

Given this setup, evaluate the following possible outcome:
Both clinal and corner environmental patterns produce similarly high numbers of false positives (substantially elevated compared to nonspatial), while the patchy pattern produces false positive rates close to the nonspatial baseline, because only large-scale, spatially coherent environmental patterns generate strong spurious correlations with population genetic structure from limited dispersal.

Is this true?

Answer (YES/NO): NO